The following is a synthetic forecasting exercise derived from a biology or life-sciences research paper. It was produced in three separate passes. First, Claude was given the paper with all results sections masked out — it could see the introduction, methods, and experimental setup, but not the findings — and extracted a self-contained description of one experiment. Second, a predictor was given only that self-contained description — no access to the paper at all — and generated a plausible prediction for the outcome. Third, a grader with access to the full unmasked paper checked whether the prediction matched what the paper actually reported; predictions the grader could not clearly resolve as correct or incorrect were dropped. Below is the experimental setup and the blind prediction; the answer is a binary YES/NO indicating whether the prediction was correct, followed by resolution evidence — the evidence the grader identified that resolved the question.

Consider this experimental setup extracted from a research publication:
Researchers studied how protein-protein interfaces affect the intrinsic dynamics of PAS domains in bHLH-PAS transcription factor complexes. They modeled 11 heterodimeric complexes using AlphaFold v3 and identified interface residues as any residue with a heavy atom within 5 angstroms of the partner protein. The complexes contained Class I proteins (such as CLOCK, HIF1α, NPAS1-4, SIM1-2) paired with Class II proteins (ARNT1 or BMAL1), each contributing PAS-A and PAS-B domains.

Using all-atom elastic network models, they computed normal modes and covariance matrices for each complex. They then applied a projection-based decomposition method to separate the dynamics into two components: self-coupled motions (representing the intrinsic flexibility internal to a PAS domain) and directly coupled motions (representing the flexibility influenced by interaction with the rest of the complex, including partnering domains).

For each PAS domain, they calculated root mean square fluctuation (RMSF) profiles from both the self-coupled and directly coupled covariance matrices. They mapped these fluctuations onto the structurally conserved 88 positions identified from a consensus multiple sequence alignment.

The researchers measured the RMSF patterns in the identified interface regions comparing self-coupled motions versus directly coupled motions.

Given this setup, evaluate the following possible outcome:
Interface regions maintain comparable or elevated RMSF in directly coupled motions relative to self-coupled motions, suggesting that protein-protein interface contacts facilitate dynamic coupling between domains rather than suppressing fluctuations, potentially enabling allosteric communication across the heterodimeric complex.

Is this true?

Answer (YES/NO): YES